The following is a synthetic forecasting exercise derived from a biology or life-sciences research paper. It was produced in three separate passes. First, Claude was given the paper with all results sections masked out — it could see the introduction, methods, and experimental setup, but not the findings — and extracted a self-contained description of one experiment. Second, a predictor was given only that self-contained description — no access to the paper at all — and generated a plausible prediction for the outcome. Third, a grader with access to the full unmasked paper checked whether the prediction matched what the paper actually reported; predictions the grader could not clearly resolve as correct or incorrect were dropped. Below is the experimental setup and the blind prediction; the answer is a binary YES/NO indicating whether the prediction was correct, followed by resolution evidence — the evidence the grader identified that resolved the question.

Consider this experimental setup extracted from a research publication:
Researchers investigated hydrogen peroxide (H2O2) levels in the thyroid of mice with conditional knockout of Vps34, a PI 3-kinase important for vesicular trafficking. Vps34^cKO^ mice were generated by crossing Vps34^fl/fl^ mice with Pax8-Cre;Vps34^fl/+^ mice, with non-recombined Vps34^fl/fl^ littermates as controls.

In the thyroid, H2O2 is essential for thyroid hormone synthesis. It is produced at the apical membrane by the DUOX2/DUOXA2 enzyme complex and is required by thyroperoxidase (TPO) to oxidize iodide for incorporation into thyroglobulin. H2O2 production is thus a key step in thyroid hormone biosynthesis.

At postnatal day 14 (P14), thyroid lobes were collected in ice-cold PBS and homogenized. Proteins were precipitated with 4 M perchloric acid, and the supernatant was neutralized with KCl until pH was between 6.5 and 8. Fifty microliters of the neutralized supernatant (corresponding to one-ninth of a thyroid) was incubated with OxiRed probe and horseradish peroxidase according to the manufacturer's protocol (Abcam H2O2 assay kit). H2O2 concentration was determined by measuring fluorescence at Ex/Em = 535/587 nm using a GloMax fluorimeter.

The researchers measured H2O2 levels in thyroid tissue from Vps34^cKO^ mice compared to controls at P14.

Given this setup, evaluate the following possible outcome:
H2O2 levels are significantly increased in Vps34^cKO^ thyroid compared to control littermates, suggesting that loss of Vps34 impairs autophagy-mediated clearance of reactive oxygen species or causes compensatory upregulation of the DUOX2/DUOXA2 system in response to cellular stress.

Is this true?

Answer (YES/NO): NO